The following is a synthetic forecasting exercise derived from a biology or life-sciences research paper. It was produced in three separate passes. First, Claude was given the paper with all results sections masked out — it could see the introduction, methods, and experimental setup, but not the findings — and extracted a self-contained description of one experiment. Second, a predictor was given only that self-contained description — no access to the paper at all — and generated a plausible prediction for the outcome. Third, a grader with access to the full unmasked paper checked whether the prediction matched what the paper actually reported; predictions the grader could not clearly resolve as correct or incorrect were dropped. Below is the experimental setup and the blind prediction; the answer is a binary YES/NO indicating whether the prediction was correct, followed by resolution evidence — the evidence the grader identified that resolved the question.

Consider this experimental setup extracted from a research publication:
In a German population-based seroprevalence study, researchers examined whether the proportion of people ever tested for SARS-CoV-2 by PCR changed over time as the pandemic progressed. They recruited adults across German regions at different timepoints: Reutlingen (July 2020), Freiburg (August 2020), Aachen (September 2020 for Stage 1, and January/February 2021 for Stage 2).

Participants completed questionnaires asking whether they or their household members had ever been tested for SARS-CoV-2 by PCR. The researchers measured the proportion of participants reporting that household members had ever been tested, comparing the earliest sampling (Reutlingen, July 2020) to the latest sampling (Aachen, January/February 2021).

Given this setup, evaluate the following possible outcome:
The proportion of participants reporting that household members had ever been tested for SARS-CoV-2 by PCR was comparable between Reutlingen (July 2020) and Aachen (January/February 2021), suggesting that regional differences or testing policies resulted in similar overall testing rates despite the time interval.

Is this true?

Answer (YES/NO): NO